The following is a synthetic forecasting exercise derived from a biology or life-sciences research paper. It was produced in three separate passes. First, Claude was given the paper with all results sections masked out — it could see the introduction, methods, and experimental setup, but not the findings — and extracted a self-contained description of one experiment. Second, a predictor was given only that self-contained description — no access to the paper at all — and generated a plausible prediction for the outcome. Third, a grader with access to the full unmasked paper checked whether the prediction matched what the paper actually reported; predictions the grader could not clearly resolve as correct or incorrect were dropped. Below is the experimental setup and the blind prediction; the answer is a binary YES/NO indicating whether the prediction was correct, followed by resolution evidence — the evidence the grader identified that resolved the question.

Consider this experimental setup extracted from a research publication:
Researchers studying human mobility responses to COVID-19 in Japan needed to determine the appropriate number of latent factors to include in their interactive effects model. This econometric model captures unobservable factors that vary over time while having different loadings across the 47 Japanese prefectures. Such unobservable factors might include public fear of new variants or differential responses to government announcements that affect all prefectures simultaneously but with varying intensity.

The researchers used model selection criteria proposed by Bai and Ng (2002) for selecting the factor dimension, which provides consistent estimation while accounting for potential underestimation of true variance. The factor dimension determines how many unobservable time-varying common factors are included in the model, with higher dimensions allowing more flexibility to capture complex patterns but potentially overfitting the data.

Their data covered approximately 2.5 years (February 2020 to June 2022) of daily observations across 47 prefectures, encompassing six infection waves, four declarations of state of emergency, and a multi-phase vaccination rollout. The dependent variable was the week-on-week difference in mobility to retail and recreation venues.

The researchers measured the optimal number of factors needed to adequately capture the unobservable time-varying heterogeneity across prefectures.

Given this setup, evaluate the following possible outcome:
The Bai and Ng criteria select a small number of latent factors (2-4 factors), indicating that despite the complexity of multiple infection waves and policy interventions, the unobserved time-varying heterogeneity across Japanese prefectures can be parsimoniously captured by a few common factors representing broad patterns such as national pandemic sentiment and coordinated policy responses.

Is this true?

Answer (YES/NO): NO